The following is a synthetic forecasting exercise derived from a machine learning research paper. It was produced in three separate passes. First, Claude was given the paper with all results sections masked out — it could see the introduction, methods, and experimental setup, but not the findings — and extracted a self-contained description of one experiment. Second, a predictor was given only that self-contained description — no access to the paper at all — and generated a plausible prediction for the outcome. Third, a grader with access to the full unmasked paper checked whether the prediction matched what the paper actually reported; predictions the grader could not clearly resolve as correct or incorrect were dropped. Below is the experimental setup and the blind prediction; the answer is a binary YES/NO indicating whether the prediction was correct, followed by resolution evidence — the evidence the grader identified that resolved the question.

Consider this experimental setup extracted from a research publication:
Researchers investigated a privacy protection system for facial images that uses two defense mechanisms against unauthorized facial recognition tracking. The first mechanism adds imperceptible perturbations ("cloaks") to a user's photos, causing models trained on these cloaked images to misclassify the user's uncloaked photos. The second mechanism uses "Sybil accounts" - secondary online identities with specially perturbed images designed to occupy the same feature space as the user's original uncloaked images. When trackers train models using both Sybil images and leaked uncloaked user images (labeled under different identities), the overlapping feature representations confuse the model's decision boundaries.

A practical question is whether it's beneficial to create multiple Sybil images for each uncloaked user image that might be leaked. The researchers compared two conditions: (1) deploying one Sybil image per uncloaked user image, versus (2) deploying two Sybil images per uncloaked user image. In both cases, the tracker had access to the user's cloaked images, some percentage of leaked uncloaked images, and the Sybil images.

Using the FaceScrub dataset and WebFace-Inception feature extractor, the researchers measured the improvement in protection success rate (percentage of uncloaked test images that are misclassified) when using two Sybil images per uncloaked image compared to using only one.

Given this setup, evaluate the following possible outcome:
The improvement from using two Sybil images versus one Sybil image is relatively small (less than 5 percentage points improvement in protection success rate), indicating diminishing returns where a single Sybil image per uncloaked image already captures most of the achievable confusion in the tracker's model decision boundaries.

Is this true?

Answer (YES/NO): NO